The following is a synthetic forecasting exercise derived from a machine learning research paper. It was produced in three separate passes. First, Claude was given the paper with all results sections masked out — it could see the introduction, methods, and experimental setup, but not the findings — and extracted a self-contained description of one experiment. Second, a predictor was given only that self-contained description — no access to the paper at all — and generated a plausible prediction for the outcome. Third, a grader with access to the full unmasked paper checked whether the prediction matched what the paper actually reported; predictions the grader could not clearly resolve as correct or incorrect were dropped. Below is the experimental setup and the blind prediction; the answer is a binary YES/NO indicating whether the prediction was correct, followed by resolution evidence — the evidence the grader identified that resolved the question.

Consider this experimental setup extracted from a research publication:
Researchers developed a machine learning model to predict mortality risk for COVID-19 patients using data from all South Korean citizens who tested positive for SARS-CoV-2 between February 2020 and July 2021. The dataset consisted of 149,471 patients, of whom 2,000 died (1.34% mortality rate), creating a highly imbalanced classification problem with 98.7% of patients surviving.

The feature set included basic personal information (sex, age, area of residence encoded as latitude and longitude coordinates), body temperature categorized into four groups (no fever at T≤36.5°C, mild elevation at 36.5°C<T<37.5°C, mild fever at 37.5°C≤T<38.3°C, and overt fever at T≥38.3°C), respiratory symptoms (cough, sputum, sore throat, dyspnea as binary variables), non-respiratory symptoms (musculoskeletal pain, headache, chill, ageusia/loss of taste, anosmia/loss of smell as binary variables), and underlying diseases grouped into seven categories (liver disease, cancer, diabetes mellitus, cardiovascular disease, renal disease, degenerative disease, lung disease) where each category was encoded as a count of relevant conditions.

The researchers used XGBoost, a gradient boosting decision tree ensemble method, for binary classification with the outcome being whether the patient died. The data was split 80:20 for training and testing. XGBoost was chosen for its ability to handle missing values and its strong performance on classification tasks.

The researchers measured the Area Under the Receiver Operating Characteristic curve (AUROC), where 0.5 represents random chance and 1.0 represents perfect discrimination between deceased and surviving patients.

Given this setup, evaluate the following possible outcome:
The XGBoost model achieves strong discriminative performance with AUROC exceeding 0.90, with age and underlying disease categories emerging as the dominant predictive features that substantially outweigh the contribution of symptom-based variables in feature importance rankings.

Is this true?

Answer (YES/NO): YES